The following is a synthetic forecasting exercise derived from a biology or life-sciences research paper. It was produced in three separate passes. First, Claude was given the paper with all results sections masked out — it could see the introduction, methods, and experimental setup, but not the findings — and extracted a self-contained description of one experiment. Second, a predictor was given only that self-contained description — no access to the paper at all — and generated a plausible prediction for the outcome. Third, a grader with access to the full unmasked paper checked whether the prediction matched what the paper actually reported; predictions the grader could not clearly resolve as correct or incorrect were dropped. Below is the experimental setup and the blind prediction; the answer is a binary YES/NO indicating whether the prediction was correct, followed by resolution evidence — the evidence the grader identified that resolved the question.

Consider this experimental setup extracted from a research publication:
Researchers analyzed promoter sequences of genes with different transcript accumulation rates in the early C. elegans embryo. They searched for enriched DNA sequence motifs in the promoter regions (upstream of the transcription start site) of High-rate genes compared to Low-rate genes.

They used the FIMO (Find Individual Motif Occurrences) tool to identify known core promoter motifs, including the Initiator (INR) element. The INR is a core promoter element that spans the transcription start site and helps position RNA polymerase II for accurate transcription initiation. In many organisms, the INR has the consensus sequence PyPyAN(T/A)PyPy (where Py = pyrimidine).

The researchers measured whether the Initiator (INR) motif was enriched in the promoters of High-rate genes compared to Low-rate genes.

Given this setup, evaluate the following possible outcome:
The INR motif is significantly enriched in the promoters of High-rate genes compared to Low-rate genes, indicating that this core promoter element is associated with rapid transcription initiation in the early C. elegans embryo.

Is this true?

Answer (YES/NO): YES